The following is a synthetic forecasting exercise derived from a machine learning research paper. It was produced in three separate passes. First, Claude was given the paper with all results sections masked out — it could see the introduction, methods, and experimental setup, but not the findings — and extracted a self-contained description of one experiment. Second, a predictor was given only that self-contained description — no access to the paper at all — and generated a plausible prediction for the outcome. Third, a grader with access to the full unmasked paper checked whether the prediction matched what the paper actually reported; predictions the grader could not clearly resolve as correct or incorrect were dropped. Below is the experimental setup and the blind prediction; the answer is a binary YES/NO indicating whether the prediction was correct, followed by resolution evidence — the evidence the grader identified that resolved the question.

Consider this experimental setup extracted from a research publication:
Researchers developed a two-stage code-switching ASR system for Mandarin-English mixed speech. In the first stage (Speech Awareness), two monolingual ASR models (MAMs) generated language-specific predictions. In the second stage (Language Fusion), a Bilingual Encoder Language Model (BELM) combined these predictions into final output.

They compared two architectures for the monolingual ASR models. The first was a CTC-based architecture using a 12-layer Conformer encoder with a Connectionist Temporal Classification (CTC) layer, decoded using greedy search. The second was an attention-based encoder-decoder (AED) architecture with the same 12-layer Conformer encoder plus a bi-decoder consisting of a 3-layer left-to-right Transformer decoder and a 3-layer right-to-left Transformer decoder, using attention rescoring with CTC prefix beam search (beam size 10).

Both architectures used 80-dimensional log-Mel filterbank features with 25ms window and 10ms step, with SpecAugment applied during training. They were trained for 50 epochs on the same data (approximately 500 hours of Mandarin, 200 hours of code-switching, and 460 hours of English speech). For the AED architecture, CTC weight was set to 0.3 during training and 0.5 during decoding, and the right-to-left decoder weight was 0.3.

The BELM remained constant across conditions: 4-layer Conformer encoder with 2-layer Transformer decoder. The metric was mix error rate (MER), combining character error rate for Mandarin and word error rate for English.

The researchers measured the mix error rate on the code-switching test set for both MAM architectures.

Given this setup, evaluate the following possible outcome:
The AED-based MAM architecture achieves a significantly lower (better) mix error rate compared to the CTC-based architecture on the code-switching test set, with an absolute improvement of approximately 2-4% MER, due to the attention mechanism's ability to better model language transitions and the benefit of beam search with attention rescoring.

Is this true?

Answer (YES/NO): NO